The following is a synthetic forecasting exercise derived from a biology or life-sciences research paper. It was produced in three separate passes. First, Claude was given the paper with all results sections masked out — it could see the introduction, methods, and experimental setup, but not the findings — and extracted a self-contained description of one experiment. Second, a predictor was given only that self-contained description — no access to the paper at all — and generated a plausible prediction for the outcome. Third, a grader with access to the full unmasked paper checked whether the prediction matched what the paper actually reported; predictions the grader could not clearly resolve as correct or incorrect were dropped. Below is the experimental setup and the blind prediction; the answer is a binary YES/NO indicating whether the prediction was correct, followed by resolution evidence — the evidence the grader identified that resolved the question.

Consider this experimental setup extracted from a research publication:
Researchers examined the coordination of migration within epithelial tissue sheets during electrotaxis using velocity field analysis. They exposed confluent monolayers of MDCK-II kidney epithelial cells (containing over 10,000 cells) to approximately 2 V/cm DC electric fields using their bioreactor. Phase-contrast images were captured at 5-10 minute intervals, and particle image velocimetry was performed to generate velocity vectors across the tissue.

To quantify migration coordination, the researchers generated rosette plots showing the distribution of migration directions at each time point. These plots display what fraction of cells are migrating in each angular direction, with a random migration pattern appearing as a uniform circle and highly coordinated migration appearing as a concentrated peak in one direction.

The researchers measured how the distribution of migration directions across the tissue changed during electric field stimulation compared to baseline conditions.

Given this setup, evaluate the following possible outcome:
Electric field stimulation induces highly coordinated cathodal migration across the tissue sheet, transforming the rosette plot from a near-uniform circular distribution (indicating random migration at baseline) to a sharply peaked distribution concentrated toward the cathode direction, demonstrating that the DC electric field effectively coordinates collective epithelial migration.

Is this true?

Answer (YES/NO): YES